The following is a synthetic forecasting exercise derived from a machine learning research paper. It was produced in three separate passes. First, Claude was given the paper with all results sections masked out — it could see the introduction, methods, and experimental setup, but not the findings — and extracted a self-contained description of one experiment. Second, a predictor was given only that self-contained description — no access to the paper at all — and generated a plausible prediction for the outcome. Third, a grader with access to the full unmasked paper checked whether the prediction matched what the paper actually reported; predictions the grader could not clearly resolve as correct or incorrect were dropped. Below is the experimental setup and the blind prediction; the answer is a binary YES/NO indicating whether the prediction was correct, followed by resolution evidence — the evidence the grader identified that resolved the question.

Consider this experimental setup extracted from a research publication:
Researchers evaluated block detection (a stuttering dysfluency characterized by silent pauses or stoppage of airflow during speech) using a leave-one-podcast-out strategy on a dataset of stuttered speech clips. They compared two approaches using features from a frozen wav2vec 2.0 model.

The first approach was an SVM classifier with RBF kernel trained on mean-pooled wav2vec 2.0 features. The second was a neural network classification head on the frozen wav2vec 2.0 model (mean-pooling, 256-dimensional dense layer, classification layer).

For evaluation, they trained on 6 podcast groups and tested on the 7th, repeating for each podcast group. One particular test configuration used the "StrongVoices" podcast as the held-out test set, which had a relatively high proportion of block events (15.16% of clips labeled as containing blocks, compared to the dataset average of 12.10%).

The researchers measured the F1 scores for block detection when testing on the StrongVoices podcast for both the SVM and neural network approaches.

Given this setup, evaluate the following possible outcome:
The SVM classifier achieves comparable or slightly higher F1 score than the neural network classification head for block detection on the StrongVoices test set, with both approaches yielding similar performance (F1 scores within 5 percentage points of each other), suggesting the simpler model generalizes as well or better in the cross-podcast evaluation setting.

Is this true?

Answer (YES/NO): NO